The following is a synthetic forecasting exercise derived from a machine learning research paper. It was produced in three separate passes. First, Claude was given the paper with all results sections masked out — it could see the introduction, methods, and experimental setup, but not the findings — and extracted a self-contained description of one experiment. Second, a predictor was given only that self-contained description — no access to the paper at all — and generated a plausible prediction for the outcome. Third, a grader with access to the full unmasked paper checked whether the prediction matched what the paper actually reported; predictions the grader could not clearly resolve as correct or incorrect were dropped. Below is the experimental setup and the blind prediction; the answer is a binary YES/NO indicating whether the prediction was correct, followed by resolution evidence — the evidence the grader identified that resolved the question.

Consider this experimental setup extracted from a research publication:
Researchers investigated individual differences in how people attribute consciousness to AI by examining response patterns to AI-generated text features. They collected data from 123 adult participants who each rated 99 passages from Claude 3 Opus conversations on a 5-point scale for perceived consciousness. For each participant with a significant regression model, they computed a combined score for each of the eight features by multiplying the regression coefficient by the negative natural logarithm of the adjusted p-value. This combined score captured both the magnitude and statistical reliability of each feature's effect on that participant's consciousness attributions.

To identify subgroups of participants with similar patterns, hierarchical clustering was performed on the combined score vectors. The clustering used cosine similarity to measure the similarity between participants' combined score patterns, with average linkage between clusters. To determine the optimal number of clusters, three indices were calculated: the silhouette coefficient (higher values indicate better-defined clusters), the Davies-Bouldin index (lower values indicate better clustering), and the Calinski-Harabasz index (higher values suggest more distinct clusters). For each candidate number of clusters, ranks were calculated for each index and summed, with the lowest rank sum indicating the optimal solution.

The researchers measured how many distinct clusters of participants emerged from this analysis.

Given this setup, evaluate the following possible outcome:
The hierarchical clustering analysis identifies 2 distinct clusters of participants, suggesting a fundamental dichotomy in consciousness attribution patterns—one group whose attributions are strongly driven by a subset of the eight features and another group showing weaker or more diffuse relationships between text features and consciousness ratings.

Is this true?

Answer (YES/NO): NO